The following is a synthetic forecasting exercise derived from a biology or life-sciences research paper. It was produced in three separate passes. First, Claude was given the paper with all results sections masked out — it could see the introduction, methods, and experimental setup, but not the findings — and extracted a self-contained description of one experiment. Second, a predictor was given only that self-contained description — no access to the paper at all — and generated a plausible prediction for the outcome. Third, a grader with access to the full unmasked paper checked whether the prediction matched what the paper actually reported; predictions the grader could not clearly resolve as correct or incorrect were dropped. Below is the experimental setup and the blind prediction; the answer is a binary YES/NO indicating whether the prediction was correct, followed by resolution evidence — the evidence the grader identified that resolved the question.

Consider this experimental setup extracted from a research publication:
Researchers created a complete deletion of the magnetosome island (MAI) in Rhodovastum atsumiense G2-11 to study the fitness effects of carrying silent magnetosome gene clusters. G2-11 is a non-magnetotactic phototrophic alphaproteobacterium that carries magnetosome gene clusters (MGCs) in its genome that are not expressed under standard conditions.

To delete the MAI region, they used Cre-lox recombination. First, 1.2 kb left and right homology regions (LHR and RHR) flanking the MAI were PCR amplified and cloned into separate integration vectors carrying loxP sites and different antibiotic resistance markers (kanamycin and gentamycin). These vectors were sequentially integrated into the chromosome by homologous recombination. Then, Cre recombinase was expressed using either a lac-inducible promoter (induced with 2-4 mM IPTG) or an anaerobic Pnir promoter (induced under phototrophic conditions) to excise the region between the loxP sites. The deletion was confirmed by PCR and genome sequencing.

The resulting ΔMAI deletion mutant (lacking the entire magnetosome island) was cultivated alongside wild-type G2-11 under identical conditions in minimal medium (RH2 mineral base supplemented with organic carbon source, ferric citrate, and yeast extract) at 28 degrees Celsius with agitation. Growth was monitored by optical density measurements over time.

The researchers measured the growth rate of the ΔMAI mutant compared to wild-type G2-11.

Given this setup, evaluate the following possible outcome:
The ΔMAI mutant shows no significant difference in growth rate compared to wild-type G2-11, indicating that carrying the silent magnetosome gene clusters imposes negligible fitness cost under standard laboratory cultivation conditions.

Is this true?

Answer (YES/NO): YES